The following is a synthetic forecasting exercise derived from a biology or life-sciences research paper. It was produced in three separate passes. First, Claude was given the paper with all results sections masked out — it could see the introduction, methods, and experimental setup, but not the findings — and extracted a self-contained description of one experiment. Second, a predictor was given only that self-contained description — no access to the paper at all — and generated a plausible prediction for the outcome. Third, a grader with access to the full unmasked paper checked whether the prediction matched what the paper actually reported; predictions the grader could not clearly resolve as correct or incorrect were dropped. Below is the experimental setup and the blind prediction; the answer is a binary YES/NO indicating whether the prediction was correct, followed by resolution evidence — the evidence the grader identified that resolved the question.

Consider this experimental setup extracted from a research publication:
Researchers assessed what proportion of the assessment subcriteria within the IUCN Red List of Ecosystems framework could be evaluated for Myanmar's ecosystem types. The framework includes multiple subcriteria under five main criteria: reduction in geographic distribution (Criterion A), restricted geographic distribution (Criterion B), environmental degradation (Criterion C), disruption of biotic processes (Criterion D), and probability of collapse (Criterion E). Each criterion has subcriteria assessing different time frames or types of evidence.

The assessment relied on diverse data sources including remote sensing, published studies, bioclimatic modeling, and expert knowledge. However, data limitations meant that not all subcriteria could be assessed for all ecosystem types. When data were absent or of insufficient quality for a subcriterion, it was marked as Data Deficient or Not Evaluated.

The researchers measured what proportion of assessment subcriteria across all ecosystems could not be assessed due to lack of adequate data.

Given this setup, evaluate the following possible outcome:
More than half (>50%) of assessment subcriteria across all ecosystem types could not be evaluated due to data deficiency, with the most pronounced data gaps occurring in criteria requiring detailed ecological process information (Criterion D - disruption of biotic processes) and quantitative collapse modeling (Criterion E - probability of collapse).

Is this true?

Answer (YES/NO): NO